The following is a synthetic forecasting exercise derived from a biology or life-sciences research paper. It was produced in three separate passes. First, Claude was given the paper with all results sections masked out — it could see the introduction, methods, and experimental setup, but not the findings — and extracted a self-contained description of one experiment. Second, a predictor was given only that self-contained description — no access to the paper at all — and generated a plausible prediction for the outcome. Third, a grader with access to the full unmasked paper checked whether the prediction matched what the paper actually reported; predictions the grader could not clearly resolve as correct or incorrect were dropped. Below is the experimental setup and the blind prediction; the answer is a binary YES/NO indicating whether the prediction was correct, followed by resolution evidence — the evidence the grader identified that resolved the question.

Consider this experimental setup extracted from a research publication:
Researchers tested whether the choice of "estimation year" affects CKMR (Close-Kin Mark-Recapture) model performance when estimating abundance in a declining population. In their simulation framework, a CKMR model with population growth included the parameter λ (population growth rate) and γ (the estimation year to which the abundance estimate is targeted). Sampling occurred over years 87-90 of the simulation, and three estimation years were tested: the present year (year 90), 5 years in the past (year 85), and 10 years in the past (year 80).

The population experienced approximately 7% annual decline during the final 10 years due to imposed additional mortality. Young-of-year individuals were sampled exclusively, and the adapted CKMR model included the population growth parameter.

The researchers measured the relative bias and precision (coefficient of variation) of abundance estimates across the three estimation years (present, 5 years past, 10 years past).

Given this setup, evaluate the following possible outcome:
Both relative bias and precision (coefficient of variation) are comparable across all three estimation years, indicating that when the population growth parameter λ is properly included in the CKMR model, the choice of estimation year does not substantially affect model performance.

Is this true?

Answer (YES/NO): NO